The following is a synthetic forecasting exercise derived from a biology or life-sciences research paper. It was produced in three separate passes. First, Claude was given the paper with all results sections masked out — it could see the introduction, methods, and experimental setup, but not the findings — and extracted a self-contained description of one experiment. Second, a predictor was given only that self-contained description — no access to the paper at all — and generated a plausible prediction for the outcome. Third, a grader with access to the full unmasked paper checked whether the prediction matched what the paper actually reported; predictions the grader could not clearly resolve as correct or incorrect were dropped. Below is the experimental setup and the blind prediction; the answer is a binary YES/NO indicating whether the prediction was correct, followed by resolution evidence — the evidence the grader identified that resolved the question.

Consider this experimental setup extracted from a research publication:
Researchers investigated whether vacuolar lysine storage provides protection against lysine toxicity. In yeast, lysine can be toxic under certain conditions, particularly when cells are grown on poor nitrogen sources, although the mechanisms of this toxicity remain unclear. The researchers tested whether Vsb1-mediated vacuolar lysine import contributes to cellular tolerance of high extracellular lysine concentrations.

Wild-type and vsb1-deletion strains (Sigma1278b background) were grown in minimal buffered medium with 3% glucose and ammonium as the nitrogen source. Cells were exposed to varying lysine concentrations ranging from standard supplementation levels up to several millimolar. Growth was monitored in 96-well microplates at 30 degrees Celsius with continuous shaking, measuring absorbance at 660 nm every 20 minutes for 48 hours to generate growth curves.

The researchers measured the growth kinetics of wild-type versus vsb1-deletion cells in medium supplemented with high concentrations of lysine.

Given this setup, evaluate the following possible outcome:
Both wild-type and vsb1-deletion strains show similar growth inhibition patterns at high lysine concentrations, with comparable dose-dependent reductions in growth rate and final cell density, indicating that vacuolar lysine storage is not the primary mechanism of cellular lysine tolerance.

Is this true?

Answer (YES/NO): NO